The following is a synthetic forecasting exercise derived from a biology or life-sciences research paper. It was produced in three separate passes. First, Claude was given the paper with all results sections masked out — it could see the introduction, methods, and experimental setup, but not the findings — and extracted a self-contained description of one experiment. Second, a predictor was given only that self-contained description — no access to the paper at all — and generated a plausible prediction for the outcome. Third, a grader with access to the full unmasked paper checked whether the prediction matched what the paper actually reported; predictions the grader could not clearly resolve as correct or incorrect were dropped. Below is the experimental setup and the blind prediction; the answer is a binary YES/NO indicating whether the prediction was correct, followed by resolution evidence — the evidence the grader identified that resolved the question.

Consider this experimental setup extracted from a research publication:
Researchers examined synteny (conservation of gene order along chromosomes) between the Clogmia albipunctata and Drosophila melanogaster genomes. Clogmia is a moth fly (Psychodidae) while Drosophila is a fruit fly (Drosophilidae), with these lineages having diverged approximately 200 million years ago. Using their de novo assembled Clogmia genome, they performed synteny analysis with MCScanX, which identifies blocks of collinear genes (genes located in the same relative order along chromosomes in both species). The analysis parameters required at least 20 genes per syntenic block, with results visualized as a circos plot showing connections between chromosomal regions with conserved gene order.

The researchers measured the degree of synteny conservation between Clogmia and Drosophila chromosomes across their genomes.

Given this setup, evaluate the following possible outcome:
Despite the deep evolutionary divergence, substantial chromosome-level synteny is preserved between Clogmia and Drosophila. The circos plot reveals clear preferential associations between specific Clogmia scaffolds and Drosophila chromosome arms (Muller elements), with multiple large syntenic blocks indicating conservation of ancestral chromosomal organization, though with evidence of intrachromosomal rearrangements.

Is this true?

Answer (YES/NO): NO